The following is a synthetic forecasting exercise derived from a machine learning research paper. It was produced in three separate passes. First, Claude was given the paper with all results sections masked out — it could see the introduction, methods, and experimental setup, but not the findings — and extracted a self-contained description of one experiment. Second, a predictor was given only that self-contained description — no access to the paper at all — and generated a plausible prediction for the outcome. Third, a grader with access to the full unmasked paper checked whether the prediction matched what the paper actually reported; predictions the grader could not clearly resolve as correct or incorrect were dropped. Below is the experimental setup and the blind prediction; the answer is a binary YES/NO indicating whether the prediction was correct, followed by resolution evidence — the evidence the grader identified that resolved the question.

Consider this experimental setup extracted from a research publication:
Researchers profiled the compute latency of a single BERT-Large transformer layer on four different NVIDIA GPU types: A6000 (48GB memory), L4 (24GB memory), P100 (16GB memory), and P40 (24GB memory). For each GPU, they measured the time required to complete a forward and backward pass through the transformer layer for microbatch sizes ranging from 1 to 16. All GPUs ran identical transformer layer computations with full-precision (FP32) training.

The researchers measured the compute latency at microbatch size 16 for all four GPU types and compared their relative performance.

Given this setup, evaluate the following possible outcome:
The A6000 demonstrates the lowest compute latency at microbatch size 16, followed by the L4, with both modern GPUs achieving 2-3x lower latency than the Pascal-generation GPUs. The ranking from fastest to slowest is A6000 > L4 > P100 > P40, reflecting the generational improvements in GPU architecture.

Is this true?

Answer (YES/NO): YES